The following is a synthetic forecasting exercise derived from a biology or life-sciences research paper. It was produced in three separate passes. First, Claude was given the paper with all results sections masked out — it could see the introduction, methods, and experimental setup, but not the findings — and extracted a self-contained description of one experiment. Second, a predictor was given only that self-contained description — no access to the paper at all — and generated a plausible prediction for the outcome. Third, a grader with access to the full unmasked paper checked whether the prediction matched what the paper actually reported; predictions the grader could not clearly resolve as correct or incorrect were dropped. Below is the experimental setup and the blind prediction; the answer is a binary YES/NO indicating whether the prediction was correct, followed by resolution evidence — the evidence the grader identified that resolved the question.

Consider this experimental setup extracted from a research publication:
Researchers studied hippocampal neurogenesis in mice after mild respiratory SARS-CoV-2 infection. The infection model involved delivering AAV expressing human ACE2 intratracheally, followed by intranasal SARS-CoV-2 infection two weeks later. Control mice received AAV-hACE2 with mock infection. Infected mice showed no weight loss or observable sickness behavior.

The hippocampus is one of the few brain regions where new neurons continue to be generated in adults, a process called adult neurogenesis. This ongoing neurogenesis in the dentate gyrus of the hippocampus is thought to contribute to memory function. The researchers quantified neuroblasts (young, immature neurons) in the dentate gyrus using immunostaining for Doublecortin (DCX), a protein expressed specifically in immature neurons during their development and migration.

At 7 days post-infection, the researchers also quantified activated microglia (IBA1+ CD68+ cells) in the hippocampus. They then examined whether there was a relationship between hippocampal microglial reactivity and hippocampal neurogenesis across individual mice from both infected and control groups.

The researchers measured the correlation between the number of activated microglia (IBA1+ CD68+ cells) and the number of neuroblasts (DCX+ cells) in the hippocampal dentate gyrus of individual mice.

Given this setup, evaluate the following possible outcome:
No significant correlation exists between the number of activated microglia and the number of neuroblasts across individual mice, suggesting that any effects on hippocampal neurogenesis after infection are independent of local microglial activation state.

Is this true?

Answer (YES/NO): NO